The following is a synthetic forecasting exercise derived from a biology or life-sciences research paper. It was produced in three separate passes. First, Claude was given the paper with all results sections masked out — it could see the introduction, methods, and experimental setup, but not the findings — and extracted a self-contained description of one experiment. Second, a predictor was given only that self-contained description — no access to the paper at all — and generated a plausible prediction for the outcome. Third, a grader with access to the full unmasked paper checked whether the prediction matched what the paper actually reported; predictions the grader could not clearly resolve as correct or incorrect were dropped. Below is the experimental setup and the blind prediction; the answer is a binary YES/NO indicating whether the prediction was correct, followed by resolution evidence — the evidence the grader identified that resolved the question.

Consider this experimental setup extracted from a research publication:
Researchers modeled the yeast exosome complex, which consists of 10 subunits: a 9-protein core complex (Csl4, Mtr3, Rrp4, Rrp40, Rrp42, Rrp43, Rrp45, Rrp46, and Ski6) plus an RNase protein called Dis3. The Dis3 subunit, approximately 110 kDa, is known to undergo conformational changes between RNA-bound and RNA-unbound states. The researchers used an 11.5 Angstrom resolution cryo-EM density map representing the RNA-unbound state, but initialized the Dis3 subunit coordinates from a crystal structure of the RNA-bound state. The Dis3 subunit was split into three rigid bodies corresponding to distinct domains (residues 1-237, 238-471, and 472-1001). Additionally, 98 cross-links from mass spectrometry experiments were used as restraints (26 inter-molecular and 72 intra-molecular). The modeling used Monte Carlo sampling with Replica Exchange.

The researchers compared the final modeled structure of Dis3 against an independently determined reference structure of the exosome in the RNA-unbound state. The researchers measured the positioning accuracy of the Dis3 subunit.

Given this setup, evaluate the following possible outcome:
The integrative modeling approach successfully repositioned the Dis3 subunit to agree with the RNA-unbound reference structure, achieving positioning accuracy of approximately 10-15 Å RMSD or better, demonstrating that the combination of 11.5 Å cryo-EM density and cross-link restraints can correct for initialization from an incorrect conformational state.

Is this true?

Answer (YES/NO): YES